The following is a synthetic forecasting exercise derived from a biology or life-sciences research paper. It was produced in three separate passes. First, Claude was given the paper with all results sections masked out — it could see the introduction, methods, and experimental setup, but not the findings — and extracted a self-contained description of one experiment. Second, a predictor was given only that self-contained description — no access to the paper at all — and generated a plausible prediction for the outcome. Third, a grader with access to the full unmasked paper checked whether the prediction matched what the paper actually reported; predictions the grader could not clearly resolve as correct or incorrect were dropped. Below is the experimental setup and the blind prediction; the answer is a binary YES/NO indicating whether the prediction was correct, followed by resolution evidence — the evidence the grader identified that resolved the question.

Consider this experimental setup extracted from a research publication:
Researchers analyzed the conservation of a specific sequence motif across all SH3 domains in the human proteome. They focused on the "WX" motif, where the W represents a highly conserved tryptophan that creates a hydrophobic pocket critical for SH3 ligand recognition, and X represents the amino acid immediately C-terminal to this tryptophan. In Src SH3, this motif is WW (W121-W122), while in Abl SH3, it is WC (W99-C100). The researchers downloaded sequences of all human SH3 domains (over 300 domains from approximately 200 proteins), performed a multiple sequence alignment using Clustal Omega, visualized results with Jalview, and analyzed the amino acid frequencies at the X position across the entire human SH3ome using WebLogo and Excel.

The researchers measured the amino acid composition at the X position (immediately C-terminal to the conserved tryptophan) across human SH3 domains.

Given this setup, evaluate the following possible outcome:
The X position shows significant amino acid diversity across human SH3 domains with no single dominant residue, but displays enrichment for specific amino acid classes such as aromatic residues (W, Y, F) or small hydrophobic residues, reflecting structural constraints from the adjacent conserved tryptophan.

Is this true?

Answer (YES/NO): NO